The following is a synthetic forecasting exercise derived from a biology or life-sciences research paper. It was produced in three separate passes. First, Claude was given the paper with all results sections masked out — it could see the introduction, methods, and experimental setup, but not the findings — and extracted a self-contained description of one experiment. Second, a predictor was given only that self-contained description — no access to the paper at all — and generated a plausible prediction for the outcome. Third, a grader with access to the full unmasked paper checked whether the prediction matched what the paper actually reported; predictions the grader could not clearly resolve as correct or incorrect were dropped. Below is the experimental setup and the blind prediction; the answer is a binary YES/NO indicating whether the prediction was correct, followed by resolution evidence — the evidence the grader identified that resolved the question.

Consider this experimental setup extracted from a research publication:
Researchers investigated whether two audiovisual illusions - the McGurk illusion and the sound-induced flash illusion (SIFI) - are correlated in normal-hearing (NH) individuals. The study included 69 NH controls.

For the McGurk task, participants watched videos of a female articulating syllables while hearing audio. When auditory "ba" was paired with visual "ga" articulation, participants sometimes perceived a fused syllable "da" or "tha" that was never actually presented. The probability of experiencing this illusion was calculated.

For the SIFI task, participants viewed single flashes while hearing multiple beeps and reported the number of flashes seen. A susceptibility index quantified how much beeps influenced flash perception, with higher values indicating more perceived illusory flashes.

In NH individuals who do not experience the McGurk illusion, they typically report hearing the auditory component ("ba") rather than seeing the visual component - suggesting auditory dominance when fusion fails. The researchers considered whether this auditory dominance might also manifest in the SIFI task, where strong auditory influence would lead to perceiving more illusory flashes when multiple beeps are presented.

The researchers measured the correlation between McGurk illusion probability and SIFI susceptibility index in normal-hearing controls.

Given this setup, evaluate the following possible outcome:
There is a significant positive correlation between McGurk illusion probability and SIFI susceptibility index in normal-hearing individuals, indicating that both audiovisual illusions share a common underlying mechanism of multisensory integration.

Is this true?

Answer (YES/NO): NO